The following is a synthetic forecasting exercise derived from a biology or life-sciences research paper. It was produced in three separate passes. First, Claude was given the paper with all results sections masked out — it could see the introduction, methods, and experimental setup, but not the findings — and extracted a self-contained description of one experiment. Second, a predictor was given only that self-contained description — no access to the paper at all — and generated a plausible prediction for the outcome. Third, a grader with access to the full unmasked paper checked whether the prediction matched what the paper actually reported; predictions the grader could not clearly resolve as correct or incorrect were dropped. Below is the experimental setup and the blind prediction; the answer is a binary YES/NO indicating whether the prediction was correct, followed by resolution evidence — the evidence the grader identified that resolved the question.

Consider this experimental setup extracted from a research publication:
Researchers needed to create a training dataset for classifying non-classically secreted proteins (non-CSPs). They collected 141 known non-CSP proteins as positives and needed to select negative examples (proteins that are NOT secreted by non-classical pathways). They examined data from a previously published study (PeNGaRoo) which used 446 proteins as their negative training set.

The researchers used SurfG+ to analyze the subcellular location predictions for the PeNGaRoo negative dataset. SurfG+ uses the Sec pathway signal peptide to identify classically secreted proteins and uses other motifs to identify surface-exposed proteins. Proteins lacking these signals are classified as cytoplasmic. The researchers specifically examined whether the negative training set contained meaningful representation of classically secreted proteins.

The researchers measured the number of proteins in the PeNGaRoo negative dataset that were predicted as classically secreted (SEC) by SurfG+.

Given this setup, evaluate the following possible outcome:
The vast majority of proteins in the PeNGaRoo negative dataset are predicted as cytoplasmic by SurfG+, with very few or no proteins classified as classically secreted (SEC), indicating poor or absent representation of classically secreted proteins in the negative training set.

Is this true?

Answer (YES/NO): YES